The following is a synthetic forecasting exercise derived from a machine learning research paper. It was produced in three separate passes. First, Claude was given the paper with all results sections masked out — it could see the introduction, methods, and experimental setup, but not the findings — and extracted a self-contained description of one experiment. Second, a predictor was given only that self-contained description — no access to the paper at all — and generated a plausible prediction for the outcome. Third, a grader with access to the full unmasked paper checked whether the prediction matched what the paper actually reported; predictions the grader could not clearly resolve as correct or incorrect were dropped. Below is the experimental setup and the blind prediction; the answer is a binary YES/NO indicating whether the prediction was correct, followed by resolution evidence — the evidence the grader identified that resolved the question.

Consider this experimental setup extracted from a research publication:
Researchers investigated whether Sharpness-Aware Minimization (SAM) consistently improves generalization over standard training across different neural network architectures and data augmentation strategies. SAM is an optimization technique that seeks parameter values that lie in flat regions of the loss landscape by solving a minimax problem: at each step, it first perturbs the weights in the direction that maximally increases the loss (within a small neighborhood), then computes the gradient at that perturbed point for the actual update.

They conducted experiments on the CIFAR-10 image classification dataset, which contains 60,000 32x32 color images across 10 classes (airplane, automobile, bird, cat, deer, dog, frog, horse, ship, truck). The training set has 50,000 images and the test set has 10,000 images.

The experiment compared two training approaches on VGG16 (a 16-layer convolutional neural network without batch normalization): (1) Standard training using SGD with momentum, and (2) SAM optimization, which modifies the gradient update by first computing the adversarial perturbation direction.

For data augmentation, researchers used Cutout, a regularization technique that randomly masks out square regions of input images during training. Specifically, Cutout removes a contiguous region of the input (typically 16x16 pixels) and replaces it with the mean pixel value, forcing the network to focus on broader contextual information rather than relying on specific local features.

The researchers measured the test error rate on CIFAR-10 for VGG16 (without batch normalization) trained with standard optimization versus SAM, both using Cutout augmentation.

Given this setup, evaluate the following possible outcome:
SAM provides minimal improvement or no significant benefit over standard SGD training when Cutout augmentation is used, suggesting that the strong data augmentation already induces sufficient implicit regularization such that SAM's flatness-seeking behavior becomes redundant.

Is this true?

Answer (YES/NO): NO